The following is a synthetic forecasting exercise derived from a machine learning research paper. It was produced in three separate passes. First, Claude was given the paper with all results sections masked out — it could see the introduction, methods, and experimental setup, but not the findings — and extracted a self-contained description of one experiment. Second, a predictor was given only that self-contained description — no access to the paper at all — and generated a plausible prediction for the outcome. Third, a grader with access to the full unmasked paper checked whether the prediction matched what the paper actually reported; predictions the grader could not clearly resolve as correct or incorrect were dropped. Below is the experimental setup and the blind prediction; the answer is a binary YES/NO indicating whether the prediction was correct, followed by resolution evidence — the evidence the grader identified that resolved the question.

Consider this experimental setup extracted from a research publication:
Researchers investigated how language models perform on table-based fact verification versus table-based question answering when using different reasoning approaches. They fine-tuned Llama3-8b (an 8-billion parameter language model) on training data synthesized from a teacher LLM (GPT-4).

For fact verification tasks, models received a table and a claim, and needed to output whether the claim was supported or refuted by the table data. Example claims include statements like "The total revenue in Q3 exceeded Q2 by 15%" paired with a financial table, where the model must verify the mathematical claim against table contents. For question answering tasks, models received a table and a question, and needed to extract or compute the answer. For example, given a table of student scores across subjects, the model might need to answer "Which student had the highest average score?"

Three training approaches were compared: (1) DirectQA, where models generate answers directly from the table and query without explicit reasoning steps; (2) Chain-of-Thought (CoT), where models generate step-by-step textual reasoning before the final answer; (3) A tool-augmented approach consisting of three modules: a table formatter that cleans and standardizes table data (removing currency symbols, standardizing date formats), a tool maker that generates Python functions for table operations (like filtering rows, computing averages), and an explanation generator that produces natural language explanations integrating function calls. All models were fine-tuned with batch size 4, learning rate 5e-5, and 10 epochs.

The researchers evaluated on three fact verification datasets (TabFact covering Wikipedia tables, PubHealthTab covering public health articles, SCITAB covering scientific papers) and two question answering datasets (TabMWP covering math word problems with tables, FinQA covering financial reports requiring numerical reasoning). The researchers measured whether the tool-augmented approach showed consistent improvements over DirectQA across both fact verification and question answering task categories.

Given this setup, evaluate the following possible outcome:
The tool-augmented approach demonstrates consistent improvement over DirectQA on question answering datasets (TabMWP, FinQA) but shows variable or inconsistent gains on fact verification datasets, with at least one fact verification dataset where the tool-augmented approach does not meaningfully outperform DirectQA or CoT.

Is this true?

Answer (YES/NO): NO